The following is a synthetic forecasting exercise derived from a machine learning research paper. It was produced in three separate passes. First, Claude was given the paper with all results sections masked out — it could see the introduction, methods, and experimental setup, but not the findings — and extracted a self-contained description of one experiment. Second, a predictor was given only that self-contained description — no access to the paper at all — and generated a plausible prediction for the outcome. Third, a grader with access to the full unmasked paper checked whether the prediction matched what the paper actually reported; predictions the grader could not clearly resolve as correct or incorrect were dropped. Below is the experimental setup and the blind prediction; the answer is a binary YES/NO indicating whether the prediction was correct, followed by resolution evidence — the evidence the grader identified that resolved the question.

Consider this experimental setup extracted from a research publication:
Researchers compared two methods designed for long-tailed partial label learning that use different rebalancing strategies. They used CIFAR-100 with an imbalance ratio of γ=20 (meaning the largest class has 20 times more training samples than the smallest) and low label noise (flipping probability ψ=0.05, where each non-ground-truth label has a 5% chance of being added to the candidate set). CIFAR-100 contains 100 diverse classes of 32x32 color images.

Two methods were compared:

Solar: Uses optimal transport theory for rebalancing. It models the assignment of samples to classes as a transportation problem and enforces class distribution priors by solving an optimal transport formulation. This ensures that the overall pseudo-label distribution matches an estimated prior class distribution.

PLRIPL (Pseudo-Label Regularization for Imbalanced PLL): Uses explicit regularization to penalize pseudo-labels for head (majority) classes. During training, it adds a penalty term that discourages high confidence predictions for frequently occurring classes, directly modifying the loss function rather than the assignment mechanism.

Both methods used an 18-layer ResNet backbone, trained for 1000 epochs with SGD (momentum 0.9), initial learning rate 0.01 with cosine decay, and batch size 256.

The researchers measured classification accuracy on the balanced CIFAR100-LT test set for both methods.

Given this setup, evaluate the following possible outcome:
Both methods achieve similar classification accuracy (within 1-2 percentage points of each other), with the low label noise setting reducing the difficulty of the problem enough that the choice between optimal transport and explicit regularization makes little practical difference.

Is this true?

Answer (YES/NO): NO